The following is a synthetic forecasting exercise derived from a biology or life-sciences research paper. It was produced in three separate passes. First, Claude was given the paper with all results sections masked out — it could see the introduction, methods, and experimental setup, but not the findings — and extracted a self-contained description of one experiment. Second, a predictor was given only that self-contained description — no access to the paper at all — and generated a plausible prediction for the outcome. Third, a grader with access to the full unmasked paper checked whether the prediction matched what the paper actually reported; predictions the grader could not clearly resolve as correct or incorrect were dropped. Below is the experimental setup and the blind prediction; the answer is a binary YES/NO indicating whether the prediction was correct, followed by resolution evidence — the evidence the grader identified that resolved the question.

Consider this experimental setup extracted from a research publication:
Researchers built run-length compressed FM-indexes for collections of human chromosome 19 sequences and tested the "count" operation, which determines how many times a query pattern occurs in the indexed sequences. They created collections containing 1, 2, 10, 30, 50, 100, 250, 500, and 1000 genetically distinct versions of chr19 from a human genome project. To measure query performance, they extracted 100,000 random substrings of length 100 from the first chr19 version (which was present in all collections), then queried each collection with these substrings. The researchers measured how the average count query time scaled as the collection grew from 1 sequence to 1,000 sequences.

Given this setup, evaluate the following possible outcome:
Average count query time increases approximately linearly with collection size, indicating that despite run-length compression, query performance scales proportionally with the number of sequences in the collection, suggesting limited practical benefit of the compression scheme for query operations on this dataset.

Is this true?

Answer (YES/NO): NO